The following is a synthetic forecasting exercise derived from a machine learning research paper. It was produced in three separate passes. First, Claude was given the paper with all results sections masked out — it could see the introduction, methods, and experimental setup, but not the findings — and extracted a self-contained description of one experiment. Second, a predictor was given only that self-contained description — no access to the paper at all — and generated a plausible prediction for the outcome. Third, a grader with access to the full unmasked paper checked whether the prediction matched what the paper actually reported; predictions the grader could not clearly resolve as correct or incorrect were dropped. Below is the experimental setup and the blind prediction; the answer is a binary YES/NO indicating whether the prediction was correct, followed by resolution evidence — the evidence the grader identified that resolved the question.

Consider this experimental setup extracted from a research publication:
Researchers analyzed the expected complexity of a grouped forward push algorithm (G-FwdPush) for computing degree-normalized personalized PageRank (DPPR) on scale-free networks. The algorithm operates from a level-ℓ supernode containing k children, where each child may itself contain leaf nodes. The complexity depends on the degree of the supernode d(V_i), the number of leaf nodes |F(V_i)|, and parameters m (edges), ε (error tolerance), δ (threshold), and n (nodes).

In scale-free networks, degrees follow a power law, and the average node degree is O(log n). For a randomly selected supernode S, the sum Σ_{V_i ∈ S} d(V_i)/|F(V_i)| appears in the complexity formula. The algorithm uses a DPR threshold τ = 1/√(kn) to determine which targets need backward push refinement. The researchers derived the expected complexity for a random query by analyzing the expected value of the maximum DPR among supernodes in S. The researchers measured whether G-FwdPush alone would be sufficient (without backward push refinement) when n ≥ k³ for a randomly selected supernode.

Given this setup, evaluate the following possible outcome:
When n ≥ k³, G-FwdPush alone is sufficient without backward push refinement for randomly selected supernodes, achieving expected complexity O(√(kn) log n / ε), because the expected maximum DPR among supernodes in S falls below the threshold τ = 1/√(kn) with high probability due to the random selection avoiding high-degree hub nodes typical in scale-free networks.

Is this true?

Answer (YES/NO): NO